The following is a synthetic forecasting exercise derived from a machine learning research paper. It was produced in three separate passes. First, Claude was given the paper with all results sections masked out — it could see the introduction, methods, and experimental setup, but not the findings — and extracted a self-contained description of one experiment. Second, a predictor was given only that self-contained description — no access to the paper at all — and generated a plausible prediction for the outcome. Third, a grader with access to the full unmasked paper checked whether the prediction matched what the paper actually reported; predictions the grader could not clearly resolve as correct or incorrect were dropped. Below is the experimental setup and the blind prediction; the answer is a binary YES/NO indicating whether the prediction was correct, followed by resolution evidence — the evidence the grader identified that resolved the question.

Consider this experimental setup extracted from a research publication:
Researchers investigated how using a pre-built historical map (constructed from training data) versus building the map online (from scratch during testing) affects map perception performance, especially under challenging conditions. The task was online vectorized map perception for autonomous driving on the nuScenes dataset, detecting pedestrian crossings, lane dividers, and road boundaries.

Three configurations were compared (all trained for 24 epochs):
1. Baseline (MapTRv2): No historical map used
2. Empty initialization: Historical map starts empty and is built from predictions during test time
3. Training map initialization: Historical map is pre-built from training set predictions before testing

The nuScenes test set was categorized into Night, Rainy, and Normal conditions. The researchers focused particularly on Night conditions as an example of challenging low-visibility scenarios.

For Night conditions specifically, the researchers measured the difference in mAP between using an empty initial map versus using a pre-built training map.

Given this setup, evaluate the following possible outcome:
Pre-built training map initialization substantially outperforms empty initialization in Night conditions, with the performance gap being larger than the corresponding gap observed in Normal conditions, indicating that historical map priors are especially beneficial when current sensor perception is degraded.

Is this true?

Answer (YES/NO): YES